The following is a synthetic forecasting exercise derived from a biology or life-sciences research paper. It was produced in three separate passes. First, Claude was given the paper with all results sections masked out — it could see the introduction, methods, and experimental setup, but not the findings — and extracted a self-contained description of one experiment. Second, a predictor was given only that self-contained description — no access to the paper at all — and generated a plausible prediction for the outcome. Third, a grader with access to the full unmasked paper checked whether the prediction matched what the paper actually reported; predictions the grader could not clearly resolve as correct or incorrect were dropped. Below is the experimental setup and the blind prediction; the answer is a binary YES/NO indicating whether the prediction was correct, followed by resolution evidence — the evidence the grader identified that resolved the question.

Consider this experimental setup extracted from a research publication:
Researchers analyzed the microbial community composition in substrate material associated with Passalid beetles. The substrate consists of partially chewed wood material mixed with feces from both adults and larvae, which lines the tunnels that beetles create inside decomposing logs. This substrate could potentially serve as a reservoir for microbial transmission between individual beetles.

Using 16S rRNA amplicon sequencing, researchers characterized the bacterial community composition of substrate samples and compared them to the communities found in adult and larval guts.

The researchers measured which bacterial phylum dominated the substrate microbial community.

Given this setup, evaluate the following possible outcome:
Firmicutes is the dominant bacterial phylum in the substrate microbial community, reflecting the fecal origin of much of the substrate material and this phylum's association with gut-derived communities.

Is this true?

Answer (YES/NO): NO